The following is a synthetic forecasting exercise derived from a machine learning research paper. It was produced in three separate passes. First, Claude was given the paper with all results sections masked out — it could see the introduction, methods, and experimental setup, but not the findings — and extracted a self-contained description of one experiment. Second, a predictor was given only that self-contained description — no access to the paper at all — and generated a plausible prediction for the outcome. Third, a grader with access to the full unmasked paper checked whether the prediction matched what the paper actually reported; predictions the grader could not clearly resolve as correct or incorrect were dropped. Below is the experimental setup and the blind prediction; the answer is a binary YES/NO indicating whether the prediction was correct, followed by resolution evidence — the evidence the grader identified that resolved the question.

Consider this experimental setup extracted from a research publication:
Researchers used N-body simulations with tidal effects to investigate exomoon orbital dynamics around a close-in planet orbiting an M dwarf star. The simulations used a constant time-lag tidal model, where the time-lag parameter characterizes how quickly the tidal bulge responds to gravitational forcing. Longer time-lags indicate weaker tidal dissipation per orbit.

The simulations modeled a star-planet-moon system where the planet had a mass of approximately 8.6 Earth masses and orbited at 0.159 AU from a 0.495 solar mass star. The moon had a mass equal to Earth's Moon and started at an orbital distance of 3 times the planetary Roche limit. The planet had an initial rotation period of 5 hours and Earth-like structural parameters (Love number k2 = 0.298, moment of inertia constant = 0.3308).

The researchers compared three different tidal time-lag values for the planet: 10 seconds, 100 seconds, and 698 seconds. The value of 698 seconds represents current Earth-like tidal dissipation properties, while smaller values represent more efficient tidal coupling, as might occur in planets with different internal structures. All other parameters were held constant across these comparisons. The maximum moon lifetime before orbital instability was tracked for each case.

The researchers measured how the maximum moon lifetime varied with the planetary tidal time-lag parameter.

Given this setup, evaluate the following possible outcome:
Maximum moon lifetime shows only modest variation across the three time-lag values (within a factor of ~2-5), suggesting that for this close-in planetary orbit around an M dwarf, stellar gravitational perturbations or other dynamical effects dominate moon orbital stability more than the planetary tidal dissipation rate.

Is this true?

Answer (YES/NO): NO